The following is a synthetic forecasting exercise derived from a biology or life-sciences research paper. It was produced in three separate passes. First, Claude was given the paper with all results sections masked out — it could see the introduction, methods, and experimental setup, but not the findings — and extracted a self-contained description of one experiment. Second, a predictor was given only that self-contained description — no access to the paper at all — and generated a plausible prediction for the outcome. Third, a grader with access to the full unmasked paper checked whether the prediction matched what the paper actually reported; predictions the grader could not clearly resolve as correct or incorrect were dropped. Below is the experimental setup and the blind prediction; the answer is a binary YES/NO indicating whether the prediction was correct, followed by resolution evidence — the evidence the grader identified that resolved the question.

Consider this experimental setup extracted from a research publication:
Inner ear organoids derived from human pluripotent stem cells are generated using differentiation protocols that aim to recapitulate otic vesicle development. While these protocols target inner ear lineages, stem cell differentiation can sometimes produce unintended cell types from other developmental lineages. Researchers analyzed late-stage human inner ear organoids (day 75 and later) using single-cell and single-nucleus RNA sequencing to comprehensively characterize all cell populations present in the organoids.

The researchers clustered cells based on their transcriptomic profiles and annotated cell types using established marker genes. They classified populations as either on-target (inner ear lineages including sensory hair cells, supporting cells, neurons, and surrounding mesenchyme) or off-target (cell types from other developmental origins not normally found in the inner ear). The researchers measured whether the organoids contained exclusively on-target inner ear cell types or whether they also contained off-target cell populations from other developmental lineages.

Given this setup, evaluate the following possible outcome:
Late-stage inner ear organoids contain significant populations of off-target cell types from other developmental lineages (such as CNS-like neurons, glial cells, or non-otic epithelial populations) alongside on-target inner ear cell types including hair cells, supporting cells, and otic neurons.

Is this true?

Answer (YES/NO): YES